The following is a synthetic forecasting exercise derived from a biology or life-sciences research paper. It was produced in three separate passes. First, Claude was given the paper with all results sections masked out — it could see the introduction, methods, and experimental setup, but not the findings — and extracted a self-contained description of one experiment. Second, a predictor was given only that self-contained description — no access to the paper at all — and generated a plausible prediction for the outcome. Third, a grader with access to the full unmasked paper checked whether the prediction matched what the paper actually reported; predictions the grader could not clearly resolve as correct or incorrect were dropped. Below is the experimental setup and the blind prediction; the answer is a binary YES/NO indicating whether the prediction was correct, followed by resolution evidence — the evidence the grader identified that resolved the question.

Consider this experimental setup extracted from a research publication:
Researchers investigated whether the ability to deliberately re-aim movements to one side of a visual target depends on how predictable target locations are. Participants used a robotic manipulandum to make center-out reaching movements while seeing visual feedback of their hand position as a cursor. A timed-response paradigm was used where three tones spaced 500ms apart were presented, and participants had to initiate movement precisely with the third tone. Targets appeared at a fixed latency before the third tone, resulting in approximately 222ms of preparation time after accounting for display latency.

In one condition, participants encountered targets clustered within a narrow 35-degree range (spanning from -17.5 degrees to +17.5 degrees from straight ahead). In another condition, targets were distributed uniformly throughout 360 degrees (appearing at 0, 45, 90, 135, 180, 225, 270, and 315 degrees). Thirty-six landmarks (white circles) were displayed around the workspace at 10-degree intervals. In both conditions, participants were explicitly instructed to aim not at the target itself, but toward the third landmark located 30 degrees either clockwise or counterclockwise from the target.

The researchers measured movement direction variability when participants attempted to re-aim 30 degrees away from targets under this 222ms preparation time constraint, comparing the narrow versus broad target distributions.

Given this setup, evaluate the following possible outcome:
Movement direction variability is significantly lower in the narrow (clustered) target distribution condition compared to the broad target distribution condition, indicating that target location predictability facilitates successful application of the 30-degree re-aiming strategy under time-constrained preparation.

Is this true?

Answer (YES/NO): YES